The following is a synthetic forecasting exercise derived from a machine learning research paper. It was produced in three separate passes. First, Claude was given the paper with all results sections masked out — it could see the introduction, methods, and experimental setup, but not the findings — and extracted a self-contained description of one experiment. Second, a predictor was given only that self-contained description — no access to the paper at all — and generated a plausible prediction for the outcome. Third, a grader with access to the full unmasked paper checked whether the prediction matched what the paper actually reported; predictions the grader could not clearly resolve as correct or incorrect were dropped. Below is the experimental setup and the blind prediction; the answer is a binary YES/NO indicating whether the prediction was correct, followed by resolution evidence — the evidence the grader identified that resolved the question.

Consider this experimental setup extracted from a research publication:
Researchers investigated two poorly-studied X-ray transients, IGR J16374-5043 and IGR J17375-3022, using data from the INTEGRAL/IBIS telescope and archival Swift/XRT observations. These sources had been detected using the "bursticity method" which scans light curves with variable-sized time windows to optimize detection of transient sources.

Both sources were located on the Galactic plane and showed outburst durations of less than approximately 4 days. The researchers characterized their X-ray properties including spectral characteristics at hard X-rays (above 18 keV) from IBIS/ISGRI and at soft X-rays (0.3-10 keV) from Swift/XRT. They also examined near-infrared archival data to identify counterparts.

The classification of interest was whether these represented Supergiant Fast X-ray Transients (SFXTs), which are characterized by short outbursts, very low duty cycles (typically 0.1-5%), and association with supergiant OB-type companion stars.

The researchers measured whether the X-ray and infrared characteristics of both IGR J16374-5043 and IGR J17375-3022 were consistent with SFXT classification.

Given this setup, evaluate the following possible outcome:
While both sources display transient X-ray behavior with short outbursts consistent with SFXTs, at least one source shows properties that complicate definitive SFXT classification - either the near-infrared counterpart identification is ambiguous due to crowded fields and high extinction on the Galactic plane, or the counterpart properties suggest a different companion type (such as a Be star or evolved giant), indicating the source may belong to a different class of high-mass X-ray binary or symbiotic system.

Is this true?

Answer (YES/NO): NO